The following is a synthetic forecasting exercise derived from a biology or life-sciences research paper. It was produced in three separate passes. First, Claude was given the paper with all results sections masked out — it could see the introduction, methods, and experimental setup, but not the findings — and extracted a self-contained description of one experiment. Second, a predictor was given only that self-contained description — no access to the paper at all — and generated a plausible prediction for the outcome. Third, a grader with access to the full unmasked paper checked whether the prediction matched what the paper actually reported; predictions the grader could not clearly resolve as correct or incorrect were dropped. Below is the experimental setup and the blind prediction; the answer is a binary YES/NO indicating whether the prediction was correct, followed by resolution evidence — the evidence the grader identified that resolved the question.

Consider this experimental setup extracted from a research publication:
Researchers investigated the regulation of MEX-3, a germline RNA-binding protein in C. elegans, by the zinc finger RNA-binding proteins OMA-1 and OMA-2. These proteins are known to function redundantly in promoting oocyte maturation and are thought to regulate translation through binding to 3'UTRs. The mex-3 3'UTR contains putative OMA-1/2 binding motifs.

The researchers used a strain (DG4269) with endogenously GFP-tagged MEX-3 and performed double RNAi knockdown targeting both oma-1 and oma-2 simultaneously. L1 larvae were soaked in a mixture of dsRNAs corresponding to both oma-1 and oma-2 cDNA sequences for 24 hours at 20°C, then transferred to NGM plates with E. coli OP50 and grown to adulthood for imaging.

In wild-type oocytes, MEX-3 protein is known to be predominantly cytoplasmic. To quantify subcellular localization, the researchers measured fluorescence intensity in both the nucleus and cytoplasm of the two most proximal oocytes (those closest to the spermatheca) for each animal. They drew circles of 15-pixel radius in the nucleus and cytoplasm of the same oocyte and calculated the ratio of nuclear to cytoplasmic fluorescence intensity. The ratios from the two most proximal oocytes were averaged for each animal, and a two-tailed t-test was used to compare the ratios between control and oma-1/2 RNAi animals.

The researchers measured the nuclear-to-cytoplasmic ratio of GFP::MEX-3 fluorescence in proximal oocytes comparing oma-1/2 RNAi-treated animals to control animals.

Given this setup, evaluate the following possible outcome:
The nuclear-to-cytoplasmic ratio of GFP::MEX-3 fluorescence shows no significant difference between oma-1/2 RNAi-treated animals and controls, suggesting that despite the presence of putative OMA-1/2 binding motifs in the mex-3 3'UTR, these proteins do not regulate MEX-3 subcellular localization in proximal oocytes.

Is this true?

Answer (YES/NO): NO